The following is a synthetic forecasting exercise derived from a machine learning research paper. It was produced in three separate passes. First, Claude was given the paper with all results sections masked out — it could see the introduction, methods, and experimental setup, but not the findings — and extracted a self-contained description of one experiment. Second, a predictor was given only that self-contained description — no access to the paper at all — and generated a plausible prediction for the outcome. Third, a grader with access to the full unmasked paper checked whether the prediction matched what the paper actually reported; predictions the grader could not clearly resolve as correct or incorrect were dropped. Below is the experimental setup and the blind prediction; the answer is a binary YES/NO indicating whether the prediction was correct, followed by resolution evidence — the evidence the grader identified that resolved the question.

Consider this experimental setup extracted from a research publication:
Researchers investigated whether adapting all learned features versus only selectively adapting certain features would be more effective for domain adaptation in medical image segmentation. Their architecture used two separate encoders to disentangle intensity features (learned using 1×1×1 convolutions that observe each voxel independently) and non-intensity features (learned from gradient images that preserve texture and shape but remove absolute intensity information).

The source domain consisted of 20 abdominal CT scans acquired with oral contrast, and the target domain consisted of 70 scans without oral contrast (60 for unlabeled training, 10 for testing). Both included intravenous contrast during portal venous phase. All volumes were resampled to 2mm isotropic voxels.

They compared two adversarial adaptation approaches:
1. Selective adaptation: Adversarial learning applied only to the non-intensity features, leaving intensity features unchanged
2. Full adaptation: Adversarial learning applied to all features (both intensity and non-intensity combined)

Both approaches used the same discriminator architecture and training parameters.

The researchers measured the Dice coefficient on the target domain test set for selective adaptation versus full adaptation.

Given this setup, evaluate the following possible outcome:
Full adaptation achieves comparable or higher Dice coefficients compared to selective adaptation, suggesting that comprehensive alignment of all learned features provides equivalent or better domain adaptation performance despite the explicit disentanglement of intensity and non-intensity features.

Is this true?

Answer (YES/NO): NO